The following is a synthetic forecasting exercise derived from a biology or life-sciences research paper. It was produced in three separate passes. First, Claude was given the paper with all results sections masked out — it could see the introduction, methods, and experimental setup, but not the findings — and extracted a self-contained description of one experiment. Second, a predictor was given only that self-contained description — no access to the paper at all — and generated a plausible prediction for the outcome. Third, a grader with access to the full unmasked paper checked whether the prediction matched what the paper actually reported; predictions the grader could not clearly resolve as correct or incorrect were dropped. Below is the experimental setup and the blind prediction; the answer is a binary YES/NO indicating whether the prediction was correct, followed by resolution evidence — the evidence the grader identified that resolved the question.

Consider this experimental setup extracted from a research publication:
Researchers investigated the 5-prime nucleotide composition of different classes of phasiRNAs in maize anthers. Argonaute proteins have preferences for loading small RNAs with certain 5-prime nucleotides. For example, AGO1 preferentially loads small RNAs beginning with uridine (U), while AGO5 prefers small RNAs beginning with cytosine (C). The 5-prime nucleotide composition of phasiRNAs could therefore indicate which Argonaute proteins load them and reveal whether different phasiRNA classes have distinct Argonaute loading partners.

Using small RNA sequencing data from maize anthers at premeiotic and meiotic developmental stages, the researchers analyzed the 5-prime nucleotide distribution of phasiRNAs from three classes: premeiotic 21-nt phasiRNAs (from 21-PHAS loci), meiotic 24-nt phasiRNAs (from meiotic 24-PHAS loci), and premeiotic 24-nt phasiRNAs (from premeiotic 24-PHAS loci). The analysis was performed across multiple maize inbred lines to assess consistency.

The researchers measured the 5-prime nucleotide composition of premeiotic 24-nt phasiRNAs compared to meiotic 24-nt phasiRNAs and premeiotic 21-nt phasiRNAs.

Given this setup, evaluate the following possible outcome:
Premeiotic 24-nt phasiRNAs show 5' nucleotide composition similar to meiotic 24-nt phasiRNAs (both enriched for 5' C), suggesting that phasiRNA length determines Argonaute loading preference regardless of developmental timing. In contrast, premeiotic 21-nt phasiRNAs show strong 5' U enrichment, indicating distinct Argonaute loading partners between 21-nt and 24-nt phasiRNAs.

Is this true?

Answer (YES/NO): NO